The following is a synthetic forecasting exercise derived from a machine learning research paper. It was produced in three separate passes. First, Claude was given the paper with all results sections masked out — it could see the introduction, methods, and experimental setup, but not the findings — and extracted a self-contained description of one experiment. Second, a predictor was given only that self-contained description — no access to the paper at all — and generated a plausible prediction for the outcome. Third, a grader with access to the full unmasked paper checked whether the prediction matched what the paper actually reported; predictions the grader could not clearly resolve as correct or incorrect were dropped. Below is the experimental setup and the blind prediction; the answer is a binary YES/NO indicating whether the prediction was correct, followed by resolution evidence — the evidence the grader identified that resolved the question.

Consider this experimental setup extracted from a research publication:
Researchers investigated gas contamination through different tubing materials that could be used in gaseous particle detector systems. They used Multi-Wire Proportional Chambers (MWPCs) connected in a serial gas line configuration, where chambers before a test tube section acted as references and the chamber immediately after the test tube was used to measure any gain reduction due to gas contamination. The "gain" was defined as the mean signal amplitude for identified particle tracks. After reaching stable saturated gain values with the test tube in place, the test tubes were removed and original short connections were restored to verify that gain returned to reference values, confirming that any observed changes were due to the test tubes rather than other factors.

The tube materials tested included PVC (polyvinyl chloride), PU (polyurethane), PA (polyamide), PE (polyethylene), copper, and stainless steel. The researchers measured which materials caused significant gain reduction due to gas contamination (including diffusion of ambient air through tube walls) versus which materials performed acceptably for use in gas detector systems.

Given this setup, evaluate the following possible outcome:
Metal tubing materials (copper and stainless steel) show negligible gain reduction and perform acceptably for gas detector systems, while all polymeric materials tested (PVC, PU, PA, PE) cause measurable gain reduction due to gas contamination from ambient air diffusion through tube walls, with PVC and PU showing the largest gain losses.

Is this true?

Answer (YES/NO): NO